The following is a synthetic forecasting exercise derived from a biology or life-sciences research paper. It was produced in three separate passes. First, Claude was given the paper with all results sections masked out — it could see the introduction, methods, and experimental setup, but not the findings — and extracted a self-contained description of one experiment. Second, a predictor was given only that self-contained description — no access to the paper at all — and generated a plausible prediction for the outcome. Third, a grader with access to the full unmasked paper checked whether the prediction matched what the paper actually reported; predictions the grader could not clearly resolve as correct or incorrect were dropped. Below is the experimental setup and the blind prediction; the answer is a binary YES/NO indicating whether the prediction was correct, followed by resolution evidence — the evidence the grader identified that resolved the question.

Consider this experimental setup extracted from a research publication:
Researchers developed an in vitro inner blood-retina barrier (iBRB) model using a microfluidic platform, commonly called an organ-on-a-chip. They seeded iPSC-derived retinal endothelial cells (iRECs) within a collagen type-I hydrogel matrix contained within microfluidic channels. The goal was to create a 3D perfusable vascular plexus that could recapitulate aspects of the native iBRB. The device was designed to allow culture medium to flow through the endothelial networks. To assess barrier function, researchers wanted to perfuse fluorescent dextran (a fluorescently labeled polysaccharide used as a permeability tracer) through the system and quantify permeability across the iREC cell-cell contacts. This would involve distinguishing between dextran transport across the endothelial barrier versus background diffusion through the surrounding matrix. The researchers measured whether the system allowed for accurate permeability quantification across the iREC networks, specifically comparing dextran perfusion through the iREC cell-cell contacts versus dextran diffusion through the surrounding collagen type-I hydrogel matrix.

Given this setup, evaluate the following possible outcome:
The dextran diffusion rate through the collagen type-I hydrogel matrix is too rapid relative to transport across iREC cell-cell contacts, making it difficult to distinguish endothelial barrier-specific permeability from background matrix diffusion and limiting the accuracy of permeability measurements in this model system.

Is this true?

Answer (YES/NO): YES